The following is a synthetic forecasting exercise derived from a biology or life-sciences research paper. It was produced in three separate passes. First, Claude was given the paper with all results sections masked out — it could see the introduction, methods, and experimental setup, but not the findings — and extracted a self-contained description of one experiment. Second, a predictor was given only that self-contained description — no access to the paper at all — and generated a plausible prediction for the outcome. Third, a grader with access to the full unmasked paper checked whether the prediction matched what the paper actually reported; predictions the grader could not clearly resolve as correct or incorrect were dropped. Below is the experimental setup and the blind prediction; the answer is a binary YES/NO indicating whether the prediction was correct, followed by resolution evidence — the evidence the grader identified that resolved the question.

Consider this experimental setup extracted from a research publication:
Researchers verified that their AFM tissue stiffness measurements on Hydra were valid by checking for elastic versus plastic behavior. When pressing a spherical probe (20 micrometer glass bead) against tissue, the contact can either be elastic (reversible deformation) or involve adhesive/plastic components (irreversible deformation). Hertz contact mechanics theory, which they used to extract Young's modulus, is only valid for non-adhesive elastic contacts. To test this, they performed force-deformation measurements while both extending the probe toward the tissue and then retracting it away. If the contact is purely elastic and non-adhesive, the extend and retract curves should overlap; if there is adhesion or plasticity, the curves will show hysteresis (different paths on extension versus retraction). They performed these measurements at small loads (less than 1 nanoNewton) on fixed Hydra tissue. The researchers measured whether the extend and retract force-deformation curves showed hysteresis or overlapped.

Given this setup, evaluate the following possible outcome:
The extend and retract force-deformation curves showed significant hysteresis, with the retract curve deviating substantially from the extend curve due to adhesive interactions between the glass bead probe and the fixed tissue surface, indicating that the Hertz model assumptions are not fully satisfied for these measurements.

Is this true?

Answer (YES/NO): NO